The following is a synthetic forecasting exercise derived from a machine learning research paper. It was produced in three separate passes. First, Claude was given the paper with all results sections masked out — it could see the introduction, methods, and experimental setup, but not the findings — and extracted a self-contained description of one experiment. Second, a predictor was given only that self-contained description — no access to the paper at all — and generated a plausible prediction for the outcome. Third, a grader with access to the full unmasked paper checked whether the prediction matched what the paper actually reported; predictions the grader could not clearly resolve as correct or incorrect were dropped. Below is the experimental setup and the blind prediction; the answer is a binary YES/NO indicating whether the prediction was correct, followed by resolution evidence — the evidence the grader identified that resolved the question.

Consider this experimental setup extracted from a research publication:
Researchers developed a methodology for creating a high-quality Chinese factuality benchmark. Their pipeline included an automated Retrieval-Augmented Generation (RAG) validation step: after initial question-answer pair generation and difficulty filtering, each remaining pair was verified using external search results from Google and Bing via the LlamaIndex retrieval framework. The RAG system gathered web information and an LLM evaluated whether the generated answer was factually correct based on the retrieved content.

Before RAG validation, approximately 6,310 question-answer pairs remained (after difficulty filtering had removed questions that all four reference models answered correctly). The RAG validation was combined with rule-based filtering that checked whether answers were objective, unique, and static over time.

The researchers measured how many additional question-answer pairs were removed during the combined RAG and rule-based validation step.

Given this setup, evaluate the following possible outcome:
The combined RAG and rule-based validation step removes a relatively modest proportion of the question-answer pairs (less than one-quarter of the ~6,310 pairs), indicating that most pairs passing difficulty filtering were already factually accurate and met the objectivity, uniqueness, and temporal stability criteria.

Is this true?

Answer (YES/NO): NO